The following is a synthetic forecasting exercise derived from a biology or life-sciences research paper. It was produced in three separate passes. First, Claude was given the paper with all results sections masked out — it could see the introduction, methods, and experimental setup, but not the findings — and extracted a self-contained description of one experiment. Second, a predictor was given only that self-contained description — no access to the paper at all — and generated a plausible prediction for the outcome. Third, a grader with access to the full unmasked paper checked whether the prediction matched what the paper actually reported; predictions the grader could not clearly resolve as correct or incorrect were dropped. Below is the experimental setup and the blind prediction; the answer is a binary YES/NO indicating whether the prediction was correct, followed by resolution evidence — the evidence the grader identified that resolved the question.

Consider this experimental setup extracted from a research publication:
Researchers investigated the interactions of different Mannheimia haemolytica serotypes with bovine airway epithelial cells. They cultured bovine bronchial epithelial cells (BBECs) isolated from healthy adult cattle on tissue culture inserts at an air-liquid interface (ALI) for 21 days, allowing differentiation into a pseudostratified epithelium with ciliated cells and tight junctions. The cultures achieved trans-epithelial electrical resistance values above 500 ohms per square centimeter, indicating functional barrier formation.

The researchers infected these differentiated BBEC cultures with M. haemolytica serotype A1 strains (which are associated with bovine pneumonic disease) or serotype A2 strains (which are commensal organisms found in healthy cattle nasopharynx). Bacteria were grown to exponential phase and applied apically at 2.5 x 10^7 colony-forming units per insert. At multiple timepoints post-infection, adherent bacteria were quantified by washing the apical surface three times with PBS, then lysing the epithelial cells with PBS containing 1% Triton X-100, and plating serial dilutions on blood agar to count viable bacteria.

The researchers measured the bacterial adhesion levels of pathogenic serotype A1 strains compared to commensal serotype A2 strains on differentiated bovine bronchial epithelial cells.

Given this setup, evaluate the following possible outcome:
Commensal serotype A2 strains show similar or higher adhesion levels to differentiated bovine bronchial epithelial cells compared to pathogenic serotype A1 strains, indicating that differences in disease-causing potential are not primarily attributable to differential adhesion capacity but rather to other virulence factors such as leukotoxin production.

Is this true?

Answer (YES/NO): NO